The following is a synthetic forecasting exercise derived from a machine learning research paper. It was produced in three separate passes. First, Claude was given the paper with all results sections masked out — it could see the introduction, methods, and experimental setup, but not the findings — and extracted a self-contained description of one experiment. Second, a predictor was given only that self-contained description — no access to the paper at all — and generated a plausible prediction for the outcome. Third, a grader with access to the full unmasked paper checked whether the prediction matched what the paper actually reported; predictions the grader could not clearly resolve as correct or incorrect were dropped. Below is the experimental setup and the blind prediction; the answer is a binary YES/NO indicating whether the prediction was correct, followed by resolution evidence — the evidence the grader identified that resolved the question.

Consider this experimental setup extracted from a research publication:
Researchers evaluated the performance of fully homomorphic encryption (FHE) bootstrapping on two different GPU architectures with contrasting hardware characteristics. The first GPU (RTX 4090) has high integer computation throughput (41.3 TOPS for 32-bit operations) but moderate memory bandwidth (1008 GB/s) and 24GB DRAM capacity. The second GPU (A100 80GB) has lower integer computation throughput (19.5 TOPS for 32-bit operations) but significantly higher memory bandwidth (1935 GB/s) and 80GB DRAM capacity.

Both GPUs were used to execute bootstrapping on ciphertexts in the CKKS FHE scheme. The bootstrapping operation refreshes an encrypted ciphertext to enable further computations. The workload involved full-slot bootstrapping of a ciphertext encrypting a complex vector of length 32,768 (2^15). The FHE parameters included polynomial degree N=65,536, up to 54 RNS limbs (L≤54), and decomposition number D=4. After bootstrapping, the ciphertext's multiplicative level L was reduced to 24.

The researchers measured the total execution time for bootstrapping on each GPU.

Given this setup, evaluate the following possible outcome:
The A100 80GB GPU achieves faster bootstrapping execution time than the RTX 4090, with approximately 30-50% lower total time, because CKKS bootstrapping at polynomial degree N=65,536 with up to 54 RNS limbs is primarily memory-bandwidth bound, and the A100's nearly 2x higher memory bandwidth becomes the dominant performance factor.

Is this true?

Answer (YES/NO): NO